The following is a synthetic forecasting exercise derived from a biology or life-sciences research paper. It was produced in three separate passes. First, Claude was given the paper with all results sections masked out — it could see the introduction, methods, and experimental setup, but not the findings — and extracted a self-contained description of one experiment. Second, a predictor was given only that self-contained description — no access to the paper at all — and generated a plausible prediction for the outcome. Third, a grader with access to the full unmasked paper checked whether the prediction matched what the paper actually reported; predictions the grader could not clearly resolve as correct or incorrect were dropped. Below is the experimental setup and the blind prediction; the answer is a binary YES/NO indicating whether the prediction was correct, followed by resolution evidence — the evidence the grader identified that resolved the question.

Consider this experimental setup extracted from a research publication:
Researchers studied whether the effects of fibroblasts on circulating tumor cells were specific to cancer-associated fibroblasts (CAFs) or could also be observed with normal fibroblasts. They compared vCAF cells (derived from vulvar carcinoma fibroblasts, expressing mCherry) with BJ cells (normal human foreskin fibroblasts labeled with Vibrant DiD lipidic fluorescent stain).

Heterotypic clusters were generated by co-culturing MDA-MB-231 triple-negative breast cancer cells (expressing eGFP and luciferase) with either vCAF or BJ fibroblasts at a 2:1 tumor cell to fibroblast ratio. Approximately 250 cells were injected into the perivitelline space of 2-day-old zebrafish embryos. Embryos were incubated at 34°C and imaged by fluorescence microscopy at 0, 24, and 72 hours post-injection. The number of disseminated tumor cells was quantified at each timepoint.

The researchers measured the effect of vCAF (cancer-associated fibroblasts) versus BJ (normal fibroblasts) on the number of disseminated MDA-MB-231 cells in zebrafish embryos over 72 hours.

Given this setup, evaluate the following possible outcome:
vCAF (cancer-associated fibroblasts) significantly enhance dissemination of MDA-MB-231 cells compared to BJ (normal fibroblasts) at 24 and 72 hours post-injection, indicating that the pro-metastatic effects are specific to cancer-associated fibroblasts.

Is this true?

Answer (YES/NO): NO